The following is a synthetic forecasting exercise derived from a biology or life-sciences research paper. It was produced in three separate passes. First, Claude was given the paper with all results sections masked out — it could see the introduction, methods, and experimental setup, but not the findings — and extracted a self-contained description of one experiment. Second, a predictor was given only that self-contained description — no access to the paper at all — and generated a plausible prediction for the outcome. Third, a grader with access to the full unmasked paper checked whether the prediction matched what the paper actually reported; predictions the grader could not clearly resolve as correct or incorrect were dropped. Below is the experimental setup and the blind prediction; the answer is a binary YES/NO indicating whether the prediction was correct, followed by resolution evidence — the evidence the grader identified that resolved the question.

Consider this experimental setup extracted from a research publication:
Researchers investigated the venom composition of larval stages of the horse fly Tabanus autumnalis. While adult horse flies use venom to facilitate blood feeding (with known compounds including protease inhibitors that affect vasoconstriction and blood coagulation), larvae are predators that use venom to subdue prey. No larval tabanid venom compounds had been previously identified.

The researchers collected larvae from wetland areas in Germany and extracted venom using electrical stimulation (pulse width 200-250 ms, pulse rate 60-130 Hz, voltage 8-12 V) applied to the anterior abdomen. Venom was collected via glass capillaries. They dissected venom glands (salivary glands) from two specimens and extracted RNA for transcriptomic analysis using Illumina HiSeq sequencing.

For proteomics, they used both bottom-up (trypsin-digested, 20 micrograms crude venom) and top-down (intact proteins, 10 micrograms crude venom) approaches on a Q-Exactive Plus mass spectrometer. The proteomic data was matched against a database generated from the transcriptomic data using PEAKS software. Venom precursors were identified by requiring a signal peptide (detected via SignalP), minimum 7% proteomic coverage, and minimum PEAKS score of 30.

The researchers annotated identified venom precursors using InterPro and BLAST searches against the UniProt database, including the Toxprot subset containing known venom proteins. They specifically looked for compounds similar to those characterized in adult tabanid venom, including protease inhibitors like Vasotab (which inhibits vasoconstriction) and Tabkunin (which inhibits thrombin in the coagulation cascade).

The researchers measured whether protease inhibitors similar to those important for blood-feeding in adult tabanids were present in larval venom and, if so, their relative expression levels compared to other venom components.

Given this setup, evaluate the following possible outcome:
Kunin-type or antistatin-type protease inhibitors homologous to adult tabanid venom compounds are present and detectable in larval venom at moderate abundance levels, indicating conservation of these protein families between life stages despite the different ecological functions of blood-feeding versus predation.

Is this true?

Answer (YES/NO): NO